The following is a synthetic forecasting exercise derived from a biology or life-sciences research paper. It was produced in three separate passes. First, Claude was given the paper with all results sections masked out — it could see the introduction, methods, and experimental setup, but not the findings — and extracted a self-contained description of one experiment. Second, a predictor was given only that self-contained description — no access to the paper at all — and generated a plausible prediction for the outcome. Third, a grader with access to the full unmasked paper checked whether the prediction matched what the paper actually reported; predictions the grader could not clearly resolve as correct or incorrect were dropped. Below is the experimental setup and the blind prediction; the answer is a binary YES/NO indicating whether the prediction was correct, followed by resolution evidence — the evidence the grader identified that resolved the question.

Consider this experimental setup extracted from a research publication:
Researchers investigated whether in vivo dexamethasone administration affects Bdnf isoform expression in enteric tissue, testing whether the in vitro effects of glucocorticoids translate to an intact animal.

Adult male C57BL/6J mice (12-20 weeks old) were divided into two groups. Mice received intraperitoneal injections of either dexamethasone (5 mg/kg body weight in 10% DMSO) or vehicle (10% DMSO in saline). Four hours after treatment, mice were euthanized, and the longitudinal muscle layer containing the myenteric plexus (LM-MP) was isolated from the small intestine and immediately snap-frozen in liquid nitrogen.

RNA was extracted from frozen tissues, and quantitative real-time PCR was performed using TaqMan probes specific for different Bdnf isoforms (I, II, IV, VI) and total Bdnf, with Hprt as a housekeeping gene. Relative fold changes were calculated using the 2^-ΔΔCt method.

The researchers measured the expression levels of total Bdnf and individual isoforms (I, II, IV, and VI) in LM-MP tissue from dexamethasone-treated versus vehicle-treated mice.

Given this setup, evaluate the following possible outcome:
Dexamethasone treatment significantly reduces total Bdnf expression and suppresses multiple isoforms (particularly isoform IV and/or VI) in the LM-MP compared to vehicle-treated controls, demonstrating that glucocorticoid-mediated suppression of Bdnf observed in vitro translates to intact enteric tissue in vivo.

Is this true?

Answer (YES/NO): NO